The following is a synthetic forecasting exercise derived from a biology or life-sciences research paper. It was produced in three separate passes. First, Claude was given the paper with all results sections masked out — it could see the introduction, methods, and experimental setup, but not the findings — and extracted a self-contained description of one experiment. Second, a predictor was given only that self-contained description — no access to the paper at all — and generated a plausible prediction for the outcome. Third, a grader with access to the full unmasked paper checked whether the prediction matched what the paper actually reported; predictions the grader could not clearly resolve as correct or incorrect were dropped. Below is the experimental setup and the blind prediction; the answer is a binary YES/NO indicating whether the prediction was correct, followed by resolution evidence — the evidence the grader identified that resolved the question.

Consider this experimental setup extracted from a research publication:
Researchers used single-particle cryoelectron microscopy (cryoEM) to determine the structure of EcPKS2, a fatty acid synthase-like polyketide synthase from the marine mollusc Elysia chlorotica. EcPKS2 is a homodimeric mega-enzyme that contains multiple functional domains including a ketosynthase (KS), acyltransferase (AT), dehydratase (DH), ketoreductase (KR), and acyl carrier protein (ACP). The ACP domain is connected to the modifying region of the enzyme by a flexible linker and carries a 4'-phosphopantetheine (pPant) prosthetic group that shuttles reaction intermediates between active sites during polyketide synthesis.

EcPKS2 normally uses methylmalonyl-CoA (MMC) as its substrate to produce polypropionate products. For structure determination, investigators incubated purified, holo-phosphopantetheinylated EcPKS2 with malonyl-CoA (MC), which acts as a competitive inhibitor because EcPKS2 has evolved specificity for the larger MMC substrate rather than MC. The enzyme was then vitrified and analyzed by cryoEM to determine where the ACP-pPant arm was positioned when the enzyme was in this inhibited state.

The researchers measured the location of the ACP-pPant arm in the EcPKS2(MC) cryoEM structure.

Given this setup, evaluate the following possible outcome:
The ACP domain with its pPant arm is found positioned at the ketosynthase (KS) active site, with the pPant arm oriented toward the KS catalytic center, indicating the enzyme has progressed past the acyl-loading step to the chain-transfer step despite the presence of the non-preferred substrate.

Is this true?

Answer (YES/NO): NO